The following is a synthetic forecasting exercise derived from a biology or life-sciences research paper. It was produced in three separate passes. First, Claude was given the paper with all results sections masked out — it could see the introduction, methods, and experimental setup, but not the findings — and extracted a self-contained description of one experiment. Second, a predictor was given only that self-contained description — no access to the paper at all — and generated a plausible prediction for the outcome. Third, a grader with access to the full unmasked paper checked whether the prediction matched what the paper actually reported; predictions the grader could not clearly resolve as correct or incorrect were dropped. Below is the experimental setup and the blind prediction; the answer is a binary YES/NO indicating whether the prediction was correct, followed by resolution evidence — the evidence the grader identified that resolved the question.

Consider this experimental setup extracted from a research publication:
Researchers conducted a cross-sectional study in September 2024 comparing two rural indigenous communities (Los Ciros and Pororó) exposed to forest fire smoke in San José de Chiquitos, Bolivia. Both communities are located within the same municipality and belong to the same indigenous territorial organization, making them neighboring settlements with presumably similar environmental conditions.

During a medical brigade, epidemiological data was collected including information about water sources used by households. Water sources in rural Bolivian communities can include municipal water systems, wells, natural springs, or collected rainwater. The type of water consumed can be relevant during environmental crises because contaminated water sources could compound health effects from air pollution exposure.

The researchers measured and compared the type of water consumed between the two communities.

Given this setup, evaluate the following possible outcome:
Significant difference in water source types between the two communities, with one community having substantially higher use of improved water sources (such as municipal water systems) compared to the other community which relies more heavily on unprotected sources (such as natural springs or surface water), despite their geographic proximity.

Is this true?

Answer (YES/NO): NO